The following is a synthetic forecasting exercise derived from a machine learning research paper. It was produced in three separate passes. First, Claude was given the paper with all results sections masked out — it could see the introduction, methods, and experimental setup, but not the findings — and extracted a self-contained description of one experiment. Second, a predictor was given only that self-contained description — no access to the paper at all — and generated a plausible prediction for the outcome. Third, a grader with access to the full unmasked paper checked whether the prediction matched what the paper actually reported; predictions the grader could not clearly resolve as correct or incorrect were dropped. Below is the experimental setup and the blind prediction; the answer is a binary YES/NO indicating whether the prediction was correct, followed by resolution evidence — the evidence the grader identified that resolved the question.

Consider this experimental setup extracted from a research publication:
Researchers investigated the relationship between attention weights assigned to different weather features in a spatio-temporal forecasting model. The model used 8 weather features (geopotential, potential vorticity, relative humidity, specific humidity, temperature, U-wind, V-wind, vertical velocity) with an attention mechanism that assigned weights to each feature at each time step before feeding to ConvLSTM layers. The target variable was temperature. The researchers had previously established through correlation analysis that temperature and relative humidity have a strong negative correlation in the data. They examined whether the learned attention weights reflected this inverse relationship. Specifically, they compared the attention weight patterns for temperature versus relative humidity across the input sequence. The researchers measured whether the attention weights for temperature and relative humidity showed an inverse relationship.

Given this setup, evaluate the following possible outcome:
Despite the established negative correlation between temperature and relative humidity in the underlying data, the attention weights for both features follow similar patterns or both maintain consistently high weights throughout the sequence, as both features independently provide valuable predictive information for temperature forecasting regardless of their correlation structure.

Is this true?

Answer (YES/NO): NO